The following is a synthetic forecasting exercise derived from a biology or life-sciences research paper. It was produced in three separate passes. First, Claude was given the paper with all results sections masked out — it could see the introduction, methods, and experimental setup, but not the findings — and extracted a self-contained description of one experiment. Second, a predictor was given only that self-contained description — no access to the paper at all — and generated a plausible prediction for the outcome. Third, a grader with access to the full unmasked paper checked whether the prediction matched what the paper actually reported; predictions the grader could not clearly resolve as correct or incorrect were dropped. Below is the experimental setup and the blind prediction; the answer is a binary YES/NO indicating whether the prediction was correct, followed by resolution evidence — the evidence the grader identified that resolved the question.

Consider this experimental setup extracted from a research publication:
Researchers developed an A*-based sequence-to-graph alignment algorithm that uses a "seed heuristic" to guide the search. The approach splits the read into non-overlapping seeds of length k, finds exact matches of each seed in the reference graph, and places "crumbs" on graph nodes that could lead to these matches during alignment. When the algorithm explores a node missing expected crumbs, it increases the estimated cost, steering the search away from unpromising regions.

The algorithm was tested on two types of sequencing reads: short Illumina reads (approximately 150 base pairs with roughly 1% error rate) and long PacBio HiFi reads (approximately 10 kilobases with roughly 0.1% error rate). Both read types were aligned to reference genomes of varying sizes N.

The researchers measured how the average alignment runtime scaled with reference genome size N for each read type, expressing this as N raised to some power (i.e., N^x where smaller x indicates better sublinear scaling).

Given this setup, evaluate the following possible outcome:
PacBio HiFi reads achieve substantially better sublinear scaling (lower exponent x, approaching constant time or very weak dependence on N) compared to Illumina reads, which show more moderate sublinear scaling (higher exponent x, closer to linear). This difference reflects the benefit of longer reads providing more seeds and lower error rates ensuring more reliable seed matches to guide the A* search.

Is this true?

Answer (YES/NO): YES